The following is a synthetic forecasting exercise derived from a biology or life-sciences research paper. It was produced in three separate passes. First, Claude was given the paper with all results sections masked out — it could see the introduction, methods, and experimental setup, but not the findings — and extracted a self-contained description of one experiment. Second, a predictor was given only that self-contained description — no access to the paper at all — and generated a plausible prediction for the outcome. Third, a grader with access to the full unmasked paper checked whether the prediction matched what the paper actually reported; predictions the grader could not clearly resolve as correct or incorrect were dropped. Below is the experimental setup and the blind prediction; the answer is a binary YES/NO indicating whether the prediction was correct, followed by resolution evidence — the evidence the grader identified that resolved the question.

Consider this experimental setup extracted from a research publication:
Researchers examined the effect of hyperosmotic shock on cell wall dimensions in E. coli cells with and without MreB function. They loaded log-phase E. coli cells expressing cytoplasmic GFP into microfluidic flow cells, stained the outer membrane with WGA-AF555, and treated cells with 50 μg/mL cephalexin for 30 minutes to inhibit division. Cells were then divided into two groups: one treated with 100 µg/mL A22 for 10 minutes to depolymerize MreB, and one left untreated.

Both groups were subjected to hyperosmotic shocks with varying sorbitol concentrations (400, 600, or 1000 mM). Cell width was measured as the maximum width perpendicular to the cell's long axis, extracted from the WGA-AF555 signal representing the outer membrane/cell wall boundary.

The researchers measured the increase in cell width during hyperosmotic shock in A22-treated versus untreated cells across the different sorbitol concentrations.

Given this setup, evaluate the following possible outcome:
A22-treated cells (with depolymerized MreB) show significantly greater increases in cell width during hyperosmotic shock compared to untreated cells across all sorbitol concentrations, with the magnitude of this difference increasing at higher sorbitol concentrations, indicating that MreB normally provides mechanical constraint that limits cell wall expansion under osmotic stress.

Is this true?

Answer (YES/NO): NO